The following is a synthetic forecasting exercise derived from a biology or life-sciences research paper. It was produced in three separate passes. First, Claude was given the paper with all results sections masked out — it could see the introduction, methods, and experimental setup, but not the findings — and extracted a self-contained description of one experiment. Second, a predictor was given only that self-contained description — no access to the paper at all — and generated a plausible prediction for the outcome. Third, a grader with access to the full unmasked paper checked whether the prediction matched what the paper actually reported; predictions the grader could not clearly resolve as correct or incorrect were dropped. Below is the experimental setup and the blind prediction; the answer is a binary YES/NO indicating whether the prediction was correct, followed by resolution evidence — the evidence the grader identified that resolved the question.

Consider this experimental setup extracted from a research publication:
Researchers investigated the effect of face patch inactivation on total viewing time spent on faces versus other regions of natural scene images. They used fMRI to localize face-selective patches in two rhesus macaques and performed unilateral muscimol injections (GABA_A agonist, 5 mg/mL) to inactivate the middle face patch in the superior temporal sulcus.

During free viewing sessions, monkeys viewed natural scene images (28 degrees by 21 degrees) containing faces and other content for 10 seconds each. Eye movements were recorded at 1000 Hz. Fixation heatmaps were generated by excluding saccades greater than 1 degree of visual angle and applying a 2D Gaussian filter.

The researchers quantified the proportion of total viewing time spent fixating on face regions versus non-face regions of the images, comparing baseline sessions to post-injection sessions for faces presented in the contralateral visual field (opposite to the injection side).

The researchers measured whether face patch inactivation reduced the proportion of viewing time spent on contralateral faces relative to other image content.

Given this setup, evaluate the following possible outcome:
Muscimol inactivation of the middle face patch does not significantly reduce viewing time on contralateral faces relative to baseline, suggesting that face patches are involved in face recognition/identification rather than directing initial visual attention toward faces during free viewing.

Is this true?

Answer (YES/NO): NO